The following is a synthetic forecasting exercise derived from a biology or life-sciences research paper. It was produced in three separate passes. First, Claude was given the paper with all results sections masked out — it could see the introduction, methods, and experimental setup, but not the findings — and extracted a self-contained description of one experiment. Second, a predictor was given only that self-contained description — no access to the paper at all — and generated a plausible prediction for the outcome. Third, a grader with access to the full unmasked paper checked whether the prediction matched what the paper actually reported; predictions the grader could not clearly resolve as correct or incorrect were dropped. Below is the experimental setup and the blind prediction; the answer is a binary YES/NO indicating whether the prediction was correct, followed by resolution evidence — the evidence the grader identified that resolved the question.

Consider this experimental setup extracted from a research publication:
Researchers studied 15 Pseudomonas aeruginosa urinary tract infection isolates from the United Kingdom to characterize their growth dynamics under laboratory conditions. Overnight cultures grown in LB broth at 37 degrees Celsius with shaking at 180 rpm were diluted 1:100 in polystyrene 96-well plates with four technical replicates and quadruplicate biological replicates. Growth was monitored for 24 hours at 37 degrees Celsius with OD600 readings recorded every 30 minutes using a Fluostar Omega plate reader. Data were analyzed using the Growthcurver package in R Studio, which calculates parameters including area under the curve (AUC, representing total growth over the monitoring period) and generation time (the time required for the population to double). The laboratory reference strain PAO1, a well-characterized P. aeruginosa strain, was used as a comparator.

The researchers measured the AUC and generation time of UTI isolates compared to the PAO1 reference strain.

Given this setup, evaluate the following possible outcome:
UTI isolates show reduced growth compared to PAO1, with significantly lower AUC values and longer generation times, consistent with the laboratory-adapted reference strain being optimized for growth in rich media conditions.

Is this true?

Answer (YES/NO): NO